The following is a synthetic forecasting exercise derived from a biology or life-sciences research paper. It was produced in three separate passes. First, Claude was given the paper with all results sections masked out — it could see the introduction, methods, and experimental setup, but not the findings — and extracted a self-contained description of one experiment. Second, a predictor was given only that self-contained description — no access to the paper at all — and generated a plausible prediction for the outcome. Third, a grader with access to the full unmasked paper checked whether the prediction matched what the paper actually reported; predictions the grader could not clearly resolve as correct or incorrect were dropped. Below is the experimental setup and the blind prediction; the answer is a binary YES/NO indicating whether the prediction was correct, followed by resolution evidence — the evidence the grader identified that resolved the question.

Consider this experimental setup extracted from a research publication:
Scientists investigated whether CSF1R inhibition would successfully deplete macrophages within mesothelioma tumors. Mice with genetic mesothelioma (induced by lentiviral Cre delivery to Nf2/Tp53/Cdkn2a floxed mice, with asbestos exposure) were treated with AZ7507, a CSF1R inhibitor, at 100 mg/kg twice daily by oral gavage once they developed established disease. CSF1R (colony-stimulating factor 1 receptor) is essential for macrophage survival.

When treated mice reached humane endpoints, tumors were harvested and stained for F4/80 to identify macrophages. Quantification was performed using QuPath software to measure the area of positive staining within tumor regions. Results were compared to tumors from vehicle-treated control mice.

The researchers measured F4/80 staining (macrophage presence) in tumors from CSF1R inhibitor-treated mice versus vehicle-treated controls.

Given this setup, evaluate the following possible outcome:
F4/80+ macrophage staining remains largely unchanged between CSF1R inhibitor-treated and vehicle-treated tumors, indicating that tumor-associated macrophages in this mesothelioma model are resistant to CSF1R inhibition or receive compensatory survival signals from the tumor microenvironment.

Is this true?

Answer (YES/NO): NO